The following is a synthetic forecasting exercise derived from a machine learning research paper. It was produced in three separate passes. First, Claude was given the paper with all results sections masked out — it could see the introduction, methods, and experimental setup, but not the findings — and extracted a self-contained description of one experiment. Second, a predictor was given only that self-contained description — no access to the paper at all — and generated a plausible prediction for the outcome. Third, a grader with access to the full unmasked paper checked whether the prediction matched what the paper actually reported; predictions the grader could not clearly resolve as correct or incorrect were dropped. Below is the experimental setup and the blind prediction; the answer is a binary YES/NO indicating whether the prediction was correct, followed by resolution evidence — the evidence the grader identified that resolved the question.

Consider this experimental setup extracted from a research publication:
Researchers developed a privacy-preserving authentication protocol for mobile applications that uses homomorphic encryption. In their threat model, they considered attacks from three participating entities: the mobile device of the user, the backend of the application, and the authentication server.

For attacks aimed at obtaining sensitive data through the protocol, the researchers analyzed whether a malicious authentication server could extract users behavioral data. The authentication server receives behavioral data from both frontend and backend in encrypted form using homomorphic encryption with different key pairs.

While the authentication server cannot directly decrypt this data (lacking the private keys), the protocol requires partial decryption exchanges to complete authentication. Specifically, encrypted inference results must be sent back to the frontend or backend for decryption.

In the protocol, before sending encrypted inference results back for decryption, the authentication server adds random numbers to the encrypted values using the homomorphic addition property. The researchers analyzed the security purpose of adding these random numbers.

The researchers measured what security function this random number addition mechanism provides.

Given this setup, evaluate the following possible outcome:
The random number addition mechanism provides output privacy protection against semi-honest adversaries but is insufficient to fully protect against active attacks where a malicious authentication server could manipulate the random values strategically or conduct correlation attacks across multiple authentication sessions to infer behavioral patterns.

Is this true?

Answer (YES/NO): NO